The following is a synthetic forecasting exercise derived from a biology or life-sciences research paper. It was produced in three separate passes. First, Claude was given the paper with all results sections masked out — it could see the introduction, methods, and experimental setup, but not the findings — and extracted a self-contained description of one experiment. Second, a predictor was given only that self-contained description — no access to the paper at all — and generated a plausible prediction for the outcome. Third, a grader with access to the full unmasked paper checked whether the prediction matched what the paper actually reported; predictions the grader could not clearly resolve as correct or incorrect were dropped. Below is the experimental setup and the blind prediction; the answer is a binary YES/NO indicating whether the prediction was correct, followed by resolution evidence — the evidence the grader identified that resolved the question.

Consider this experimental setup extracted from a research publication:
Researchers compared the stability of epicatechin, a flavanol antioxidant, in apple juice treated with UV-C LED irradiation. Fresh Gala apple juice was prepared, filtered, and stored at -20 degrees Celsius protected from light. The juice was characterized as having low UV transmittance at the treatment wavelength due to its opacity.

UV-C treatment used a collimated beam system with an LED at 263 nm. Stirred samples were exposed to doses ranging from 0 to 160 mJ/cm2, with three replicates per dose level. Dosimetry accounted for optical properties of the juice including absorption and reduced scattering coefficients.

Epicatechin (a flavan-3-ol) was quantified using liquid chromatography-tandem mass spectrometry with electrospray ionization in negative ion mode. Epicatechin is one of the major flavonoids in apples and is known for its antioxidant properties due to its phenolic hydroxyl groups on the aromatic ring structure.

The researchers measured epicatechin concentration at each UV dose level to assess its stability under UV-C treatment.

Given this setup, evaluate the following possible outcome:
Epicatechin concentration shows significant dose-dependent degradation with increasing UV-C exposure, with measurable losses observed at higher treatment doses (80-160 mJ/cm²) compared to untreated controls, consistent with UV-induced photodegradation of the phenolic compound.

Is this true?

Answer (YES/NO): YES